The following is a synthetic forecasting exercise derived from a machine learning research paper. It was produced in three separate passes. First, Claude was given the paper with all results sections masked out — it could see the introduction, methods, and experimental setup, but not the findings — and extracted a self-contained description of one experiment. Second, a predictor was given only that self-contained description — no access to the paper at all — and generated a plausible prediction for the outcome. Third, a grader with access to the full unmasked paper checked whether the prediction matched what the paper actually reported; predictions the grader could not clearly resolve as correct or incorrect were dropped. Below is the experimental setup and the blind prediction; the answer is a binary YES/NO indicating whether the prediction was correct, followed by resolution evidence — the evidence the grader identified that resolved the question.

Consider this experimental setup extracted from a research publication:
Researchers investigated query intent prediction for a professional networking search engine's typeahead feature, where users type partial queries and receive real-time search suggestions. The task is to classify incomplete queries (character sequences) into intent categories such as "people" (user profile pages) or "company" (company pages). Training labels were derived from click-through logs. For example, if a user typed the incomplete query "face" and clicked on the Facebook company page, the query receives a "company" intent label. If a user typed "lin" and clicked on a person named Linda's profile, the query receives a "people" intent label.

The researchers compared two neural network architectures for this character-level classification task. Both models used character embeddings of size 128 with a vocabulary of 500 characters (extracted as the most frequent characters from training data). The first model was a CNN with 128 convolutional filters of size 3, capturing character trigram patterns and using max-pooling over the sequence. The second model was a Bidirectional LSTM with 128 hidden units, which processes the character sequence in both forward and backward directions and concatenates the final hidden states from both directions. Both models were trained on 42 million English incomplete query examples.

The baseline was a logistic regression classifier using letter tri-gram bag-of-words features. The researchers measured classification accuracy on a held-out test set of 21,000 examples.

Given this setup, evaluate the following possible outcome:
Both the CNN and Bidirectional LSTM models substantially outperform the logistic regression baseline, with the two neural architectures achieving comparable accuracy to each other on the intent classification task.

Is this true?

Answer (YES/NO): NO